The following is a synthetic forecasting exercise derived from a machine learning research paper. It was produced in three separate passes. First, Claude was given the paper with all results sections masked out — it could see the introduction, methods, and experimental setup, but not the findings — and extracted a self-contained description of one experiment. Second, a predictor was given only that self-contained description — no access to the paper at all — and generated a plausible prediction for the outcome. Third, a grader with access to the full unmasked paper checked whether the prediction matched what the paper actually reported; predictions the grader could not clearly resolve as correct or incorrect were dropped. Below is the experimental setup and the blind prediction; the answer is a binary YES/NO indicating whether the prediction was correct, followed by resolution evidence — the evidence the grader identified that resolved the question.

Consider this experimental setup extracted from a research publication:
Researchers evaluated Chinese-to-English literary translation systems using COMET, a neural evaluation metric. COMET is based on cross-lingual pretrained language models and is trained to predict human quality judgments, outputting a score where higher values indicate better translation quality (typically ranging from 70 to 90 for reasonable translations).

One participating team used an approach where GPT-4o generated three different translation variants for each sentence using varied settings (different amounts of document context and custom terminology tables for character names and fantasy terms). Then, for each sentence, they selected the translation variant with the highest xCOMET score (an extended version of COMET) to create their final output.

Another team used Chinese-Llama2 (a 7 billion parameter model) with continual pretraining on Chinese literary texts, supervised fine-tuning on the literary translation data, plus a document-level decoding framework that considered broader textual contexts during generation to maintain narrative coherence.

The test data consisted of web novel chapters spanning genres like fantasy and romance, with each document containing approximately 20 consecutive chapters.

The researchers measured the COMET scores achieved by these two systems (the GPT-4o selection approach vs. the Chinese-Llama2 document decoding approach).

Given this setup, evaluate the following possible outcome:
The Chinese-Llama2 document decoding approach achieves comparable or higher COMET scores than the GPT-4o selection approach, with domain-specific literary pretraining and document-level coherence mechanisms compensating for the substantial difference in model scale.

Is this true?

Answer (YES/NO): NO